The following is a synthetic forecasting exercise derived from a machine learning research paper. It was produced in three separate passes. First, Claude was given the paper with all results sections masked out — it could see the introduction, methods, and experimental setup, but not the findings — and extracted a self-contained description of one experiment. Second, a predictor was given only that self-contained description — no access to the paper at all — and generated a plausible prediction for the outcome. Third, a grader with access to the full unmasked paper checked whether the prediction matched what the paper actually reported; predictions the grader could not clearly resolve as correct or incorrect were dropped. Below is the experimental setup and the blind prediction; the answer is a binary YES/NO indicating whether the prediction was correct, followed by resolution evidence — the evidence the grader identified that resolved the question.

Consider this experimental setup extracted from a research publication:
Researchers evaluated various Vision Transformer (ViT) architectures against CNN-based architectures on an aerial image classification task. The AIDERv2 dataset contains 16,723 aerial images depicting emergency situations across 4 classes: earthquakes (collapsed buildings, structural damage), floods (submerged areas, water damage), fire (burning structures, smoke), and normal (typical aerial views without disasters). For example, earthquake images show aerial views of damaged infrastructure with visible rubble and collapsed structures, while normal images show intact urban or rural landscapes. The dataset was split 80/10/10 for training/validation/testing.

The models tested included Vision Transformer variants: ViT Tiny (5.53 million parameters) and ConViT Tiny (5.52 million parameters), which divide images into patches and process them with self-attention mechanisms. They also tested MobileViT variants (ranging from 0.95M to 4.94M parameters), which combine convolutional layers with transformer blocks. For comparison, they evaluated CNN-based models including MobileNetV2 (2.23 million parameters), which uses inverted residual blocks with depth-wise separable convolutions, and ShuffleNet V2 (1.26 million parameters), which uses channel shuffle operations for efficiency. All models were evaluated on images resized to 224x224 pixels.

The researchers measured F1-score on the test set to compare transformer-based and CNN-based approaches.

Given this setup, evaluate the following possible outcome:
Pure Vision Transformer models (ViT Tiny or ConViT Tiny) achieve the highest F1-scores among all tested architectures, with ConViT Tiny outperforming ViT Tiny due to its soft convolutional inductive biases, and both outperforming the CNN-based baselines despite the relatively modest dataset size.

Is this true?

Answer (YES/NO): NO